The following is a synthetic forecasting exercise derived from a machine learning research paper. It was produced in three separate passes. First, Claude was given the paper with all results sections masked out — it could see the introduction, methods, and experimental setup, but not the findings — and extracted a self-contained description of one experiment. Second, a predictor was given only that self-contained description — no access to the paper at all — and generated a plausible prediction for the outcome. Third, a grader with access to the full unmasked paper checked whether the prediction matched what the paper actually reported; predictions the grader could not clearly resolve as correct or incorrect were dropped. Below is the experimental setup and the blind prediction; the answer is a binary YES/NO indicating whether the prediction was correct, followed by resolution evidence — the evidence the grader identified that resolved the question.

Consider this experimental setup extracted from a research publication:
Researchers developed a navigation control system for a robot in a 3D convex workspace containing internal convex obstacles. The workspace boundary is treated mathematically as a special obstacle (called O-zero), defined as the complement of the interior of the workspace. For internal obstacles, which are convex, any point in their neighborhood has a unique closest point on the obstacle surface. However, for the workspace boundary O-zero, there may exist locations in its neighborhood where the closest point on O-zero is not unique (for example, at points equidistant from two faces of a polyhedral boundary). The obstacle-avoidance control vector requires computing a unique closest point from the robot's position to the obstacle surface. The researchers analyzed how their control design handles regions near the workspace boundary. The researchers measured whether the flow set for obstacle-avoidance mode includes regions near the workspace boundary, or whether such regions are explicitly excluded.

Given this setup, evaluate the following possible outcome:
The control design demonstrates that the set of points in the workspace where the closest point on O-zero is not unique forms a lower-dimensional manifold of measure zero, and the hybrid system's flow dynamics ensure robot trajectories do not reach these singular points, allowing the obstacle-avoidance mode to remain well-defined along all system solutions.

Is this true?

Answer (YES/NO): NO